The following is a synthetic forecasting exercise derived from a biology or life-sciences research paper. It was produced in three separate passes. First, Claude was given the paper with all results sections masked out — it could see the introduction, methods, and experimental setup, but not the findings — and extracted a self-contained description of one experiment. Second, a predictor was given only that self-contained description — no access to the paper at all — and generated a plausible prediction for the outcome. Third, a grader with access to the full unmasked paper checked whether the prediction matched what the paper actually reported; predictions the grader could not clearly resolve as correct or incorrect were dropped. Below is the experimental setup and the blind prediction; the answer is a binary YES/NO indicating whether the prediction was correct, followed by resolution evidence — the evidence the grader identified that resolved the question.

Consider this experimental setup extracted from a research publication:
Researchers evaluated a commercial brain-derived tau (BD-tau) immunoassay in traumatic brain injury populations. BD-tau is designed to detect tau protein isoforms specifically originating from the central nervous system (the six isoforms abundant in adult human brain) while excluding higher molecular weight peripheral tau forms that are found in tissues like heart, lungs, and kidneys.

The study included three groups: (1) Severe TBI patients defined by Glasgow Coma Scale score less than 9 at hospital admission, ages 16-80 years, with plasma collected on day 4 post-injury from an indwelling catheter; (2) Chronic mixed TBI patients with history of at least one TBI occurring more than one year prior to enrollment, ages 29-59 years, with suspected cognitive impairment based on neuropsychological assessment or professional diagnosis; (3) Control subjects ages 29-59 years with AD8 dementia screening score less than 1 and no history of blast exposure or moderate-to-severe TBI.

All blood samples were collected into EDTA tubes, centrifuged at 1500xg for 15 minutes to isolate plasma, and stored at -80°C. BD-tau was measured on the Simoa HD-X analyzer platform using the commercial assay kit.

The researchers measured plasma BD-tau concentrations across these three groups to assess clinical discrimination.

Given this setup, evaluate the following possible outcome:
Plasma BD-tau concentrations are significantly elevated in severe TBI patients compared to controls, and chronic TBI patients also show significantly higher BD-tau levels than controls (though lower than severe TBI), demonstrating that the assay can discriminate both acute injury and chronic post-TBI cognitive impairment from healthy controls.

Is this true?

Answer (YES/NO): NO